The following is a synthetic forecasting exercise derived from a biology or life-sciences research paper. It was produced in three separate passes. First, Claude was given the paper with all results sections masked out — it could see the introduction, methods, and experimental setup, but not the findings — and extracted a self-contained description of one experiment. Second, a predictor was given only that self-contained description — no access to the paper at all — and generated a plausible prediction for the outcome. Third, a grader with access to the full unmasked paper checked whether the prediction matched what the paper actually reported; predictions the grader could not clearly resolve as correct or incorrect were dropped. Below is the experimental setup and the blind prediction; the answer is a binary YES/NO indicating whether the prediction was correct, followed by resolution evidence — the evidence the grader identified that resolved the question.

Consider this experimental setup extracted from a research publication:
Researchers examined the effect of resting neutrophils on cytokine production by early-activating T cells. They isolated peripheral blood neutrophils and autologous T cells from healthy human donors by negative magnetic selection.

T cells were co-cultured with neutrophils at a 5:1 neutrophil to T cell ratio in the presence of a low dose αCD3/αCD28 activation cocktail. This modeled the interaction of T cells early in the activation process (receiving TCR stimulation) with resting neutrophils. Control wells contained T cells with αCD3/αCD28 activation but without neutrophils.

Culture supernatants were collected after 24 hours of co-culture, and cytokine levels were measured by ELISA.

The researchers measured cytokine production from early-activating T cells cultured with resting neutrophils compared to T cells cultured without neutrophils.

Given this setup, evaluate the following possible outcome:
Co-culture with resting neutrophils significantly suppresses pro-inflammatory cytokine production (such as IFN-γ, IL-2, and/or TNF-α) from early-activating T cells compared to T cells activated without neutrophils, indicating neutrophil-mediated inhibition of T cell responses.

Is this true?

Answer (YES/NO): YES